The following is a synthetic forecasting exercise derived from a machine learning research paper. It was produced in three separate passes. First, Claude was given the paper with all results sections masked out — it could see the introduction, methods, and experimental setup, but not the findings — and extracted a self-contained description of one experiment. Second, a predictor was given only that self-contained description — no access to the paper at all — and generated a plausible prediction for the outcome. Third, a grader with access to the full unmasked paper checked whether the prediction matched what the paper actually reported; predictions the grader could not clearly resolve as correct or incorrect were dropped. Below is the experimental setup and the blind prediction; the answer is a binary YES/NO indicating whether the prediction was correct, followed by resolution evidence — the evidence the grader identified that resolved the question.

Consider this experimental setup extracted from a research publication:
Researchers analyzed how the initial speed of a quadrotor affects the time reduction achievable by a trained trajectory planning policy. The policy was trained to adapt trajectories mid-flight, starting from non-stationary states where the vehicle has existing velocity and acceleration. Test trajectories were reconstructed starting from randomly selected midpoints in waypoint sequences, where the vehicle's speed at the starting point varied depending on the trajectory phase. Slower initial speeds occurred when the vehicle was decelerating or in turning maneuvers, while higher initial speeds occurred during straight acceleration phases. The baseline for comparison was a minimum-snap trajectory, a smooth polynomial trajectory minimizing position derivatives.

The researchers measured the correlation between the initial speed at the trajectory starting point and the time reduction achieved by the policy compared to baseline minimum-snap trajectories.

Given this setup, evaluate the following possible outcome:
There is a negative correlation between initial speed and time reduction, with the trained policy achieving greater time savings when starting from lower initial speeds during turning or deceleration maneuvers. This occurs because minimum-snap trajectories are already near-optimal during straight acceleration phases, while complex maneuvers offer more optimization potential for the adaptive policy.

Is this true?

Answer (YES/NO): YES